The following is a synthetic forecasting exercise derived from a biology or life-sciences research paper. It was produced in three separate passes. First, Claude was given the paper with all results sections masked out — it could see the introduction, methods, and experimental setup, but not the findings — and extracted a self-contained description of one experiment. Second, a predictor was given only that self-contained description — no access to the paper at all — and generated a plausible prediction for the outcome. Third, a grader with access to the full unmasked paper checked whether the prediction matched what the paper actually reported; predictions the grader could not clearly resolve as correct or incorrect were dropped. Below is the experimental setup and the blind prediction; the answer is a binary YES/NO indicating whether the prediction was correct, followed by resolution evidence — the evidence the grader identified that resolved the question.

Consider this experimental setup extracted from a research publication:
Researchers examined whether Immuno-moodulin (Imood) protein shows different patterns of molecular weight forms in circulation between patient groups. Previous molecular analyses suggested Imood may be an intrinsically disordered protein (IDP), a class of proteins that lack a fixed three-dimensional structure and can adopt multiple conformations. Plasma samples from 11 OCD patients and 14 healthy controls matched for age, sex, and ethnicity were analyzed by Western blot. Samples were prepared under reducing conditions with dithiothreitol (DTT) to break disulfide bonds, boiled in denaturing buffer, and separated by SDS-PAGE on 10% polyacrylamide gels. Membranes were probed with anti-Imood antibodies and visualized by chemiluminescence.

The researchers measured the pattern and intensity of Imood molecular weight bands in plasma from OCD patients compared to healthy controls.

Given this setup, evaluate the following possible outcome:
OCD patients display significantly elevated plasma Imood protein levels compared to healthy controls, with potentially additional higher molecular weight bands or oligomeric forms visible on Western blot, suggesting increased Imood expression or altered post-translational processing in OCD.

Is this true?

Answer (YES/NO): NO